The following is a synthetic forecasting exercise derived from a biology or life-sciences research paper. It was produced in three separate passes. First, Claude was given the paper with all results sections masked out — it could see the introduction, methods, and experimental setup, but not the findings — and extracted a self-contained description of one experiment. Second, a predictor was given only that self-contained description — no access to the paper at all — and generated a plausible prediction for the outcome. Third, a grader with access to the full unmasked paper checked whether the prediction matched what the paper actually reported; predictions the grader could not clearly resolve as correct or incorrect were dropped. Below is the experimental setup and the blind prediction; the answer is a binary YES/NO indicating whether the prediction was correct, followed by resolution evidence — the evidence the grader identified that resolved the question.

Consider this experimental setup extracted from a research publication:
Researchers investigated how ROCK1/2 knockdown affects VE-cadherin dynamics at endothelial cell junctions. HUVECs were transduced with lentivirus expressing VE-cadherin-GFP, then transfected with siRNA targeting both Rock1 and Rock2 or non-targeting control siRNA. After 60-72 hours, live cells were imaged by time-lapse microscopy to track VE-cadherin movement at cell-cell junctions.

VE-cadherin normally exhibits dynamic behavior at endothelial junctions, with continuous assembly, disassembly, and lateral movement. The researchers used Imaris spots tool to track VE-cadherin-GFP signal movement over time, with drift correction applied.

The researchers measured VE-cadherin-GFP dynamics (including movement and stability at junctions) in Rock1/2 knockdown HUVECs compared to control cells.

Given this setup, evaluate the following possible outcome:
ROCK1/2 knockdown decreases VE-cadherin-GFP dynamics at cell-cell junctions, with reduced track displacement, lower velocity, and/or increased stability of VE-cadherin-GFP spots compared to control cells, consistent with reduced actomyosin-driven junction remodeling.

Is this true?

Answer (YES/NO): YES